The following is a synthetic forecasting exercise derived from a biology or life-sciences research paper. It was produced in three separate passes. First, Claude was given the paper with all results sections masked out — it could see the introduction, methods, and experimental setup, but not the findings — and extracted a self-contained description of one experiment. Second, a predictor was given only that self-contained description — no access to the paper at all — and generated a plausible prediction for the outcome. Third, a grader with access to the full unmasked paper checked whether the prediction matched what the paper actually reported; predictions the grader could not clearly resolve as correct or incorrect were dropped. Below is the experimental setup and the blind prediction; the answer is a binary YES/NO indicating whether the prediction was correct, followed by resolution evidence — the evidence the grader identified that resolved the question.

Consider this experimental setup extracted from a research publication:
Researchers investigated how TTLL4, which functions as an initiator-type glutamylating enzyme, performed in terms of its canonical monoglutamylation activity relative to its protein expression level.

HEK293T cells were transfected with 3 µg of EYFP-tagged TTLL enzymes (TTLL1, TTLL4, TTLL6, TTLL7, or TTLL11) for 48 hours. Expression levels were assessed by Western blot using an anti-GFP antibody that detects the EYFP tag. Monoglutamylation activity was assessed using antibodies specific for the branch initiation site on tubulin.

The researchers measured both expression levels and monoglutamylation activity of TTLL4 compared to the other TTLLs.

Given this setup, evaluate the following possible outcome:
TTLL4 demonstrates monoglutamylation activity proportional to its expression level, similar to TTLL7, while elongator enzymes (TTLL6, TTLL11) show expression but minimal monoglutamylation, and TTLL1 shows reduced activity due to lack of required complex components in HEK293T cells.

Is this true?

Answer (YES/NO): NO